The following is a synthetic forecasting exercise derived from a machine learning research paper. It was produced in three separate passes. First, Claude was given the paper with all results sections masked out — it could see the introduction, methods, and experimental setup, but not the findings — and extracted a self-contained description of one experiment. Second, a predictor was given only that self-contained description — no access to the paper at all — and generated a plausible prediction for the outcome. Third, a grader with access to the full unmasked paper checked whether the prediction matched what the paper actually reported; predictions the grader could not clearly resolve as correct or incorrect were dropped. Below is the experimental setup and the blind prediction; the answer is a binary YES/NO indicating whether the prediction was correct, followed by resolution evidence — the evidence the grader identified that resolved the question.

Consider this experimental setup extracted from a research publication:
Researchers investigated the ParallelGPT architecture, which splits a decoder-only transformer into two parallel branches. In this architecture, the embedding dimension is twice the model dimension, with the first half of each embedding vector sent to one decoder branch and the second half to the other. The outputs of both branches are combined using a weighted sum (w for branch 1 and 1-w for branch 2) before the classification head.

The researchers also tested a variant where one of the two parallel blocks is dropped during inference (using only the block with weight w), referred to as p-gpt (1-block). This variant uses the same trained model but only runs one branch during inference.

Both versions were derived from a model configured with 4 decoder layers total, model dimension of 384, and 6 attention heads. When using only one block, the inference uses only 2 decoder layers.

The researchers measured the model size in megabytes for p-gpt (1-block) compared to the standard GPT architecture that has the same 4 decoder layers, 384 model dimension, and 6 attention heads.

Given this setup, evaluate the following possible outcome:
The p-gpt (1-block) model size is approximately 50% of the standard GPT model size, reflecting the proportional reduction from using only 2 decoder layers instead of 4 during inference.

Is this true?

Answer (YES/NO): NO